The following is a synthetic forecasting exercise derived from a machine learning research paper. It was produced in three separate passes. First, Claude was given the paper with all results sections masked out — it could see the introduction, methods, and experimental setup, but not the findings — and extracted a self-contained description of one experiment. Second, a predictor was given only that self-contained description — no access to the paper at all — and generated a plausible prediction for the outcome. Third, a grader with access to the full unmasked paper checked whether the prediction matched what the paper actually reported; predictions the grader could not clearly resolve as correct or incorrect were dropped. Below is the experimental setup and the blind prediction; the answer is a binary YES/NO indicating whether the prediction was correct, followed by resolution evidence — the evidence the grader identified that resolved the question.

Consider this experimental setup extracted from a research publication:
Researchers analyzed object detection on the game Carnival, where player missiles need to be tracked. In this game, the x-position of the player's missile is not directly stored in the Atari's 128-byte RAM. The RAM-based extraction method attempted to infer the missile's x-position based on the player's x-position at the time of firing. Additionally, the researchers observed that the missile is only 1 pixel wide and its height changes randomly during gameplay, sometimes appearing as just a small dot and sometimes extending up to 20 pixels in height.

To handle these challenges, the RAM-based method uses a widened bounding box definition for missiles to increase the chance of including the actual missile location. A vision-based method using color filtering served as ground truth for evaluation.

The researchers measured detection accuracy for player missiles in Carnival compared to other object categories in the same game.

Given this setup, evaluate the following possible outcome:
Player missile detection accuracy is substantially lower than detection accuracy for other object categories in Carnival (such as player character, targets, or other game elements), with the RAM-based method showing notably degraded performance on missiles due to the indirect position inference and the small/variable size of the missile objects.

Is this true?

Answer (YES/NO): YES